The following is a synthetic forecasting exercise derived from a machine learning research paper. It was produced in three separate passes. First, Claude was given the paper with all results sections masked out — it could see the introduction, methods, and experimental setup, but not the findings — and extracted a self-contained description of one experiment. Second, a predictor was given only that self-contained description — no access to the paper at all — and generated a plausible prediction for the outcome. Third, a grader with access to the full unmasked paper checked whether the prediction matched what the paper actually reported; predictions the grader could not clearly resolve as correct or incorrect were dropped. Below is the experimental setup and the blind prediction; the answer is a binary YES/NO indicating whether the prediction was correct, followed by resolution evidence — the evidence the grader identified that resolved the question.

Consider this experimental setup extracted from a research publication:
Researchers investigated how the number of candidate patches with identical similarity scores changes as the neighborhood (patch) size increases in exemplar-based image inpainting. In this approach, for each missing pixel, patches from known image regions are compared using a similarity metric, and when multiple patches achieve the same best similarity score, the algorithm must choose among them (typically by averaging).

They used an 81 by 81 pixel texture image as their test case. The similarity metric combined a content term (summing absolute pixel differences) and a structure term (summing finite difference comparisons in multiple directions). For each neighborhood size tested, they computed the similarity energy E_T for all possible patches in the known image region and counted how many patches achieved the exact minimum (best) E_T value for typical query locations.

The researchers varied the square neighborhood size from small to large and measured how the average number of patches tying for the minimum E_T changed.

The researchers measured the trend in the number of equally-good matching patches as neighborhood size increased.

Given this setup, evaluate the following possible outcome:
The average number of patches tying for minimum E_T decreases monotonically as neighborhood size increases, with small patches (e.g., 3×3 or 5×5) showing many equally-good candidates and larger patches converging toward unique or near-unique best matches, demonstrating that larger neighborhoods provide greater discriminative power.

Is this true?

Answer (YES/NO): YES